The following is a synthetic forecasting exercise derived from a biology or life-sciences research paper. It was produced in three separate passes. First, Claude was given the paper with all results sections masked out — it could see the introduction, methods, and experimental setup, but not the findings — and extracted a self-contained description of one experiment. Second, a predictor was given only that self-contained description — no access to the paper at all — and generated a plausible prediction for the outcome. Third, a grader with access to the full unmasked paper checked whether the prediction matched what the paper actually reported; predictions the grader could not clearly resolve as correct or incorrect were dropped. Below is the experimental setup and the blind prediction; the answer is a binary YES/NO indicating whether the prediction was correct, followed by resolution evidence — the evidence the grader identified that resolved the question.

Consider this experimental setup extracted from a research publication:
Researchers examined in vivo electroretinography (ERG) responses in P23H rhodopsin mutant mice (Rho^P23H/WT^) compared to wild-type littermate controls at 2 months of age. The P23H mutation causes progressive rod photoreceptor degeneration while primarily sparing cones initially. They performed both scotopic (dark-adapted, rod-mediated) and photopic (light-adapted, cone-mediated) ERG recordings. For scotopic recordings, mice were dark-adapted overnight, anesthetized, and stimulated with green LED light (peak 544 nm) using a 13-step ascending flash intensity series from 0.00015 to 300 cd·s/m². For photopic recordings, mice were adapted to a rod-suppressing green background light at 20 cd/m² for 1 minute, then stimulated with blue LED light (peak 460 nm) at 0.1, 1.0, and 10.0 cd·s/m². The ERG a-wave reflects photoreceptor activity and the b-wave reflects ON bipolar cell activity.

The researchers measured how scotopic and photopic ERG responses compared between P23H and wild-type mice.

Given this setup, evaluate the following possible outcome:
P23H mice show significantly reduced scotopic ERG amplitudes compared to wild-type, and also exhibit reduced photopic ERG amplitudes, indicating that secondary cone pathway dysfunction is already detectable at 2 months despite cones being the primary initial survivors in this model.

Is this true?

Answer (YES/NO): NO